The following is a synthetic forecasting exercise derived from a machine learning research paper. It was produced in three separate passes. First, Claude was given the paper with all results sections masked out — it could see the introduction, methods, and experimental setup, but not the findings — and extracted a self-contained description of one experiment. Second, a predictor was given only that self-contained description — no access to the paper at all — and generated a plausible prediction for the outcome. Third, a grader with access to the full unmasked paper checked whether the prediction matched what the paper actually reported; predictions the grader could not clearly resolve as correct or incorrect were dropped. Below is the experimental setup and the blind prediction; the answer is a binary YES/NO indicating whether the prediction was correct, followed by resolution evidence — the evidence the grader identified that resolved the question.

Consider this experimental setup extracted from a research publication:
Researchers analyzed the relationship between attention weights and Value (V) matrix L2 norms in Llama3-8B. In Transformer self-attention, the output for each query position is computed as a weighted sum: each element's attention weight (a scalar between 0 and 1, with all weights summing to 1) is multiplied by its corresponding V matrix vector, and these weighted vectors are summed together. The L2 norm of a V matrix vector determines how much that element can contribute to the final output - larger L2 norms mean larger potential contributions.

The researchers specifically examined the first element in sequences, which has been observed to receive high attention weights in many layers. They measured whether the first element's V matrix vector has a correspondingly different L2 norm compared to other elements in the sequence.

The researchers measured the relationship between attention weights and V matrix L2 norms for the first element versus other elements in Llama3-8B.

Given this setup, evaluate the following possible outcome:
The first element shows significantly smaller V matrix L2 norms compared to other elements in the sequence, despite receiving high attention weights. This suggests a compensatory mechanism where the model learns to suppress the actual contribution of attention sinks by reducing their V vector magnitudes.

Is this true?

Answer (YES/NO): YES